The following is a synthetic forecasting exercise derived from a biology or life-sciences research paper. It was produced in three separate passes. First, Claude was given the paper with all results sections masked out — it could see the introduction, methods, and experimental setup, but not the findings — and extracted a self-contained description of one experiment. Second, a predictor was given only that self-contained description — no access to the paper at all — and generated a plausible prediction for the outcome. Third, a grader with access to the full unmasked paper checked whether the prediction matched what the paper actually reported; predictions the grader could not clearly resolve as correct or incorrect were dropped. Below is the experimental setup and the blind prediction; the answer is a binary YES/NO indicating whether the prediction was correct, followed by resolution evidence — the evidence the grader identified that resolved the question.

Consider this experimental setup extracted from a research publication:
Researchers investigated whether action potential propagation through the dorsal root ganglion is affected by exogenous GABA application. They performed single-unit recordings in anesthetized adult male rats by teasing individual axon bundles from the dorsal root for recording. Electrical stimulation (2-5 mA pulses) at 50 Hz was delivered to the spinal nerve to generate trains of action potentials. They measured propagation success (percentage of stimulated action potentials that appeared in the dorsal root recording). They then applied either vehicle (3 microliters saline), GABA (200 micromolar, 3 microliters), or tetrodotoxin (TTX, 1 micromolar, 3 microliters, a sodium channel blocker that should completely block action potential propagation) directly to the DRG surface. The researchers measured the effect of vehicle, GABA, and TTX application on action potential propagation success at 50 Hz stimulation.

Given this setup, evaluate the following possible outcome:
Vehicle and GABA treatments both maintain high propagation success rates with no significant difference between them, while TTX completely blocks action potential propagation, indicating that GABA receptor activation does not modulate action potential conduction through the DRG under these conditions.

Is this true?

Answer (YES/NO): NO